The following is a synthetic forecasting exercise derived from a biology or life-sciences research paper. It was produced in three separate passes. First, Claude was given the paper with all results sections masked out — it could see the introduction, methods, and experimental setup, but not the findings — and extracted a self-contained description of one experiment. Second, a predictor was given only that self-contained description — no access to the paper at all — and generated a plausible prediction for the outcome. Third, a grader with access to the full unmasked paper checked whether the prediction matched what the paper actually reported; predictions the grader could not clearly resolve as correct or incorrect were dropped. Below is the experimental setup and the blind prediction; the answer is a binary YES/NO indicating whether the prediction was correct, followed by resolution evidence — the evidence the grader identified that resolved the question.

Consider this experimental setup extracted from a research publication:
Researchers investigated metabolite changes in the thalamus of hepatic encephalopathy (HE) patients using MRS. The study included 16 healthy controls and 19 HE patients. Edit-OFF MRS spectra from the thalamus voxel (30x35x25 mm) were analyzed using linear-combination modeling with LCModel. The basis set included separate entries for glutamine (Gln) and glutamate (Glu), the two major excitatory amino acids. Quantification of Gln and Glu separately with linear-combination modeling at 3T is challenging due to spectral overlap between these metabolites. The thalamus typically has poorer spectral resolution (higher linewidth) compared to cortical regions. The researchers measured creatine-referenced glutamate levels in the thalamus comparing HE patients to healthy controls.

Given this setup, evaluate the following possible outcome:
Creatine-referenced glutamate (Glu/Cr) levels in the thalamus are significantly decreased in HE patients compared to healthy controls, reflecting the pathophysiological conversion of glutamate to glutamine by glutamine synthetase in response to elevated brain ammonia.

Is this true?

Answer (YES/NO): NO